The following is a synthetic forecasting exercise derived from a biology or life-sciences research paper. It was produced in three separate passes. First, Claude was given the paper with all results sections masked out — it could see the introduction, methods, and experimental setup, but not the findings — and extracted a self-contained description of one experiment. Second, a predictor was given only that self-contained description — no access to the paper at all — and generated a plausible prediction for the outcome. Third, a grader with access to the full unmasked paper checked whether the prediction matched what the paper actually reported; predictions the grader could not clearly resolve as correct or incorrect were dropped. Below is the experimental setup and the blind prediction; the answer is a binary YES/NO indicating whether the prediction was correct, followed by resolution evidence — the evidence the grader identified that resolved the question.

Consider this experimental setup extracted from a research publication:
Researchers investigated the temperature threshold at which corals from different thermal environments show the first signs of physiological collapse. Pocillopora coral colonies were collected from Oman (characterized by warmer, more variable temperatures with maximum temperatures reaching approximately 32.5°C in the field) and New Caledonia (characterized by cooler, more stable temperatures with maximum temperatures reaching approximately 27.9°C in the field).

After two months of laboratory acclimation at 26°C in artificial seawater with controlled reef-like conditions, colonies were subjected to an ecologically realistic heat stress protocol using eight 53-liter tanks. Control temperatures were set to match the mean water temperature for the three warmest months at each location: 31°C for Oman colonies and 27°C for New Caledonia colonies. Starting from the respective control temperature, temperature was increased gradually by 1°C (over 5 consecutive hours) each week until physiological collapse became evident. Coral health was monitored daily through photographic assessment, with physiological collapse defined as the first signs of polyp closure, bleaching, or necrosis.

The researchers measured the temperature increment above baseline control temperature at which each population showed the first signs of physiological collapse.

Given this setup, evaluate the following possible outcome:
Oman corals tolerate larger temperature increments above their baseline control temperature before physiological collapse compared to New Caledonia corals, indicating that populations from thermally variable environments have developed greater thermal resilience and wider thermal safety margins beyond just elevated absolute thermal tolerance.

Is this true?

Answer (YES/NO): NO